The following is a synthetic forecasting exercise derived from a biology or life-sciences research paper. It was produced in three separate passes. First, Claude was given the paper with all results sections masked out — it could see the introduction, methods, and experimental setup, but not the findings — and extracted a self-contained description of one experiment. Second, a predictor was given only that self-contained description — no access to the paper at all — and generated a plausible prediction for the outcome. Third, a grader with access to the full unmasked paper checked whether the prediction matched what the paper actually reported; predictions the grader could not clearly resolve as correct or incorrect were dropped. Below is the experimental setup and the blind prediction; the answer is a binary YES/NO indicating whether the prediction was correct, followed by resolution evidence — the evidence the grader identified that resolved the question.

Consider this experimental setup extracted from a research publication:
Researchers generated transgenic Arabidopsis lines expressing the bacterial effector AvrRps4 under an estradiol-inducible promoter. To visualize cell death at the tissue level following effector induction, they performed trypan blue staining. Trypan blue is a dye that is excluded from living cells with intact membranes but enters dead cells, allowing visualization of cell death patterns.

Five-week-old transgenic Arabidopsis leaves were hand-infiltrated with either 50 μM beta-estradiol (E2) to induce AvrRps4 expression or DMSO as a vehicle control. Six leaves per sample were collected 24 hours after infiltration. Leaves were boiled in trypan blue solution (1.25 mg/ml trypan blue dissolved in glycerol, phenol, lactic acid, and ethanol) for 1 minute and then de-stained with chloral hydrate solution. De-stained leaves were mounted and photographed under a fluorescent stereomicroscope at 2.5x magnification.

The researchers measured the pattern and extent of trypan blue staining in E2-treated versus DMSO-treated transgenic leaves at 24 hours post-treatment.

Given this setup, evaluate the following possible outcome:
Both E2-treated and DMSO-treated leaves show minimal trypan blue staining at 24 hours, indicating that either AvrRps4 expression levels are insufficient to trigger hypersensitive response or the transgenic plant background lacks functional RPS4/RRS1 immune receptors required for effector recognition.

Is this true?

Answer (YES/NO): NO